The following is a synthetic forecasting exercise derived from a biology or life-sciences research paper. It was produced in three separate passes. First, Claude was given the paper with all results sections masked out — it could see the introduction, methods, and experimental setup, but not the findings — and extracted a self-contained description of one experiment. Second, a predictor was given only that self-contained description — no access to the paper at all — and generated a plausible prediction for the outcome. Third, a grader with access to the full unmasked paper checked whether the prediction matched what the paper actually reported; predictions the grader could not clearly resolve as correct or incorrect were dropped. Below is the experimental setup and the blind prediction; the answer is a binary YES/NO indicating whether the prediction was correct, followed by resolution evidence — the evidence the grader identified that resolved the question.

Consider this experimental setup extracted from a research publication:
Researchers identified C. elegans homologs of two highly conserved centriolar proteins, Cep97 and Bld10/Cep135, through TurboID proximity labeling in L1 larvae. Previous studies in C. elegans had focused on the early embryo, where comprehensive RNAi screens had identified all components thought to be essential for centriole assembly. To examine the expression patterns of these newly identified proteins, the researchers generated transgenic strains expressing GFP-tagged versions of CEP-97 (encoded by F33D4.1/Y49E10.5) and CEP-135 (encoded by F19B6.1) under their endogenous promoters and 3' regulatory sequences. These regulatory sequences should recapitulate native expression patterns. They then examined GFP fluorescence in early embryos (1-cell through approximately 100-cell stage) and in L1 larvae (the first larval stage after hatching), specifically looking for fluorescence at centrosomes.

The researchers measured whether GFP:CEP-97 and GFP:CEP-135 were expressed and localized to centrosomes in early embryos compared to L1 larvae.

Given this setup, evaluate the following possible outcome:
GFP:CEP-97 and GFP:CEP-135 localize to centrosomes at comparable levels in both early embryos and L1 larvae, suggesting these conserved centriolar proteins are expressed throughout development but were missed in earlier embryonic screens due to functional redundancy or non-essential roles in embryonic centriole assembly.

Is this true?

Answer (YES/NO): NO